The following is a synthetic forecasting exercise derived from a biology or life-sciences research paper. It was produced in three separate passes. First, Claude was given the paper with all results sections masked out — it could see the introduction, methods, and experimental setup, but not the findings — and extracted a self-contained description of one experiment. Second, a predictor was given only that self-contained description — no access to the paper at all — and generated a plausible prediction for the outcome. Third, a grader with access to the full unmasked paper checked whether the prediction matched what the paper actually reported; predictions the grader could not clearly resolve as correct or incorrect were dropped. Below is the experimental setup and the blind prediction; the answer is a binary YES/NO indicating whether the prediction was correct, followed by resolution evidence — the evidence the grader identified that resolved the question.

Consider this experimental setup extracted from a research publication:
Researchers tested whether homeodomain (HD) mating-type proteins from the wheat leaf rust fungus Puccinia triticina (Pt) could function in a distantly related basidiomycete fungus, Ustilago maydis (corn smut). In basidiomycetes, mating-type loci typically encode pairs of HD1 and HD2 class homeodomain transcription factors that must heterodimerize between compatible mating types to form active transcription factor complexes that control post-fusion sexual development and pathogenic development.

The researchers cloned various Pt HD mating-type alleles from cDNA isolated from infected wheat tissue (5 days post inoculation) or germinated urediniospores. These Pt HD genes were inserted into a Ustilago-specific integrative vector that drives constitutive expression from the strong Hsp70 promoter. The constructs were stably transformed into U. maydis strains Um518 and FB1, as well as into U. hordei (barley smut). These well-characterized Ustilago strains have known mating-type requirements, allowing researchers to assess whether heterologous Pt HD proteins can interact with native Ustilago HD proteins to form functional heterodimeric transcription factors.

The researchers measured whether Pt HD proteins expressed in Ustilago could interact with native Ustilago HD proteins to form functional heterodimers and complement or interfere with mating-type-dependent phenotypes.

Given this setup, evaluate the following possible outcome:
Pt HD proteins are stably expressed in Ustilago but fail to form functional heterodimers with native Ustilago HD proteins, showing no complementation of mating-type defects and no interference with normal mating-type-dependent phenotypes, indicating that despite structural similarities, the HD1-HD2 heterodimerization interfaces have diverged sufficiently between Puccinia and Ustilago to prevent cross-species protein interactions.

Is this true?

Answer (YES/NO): NO